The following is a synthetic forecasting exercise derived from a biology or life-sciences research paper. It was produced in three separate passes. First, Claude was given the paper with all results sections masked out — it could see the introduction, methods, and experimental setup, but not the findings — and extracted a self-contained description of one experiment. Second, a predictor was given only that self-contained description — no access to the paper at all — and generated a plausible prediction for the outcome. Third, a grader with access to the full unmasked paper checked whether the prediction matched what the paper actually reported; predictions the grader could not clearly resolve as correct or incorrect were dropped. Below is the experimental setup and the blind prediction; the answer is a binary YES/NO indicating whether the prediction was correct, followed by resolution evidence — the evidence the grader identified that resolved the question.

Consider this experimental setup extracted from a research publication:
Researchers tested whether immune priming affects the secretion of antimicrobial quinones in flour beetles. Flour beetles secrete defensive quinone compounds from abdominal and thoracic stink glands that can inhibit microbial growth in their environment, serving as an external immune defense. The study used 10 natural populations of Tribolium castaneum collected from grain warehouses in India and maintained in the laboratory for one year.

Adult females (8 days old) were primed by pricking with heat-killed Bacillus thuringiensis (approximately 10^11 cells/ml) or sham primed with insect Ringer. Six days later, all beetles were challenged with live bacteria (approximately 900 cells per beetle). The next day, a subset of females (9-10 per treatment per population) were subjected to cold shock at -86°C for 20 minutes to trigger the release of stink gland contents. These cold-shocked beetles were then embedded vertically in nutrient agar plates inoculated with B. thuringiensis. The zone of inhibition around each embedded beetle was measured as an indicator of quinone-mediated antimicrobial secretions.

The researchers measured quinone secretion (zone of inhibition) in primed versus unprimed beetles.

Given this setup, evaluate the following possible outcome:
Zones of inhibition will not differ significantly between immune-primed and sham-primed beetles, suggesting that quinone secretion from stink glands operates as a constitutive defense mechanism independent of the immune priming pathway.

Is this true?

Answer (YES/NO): NO